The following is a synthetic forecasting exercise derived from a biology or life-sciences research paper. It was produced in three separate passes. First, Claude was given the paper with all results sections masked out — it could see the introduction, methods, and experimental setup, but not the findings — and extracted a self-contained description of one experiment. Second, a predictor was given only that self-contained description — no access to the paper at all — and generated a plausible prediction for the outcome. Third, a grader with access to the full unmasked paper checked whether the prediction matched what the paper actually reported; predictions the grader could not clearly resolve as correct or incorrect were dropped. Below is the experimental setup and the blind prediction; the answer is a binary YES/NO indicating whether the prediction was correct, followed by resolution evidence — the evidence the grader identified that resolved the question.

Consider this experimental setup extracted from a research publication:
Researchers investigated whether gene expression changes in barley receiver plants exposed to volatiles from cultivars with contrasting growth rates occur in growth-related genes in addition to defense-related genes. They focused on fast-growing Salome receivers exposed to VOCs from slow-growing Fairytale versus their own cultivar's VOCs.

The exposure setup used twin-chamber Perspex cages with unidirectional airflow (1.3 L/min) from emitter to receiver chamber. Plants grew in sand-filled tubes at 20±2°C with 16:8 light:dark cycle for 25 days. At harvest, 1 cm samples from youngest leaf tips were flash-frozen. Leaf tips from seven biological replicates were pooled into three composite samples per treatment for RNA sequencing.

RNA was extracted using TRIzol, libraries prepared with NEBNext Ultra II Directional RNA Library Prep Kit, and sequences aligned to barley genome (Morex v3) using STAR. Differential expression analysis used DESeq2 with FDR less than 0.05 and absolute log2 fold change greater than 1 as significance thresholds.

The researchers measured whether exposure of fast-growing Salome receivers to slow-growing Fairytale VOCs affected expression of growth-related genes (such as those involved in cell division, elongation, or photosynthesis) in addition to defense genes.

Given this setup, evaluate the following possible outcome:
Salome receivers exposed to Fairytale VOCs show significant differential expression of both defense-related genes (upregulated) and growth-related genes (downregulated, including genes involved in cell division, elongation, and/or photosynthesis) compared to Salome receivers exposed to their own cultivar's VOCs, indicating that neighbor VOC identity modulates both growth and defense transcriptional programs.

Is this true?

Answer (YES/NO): NO